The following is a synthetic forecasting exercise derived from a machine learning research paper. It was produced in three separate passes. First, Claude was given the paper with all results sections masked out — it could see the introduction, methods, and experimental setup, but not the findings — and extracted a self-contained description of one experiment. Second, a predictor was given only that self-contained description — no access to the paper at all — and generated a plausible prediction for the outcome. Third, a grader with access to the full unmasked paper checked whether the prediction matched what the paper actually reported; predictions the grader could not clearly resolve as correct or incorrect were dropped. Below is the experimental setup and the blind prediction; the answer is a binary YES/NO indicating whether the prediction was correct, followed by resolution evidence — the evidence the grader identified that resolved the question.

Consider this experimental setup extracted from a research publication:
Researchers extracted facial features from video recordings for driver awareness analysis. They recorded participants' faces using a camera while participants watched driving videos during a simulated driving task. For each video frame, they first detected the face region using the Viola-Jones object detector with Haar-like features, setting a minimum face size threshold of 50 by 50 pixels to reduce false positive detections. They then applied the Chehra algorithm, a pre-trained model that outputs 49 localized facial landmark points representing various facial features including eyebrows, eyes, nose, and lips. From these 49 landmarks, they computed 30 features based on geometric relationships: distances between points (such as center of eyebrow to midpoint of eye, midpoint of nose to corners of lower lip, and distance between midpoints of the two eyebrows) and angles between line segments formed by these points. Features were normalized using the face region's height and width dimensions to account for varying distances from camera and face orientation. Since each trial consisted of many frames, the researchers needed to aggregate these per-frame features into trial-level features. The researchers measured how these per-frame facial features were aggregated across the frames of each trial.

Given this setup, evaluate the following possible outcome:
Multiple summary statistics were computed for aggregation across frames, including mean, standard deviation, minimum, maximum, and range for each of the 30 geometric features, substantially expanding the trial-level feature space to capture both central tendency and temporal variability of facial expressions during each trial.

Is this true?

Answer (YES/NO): NO